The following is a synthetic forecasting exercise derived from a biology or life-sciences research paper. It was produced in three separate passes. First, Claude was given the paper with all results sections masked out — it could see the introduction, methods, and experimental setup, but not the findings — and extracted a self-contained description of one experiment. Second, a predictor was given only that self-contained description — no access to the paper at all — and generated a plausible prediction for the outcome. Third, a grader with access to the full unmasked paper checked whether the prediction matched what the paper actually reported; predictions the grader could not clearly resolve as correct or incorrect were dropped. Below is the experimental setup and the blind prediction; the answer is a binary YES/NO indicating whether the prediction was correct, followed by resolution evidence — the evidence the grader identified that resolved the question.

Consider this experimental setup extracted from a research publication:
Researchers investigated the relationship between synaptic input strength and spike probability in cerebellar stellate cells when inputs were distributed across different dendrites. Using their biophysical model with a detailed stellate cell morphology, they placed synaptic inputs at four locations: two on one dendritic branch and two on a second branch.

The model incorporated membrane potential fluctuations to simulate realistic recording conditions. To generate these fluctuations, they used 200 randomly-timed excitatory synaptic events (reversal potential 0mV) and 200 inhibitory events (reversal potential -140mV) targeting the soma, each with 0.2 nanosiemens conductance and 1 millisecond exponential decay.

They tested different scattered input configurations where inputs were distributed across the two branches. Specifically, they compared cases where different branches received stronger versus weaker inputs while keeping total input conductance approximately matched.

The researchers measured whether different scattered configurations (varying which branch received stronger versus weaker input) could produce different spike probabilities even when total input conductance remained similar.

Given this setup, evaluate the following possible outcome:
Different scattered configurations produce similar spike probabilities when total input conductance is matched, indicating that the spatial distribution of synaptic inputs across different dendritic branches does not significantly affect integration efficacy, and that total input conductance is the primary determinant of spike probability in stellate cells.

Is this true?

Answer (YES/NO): YES